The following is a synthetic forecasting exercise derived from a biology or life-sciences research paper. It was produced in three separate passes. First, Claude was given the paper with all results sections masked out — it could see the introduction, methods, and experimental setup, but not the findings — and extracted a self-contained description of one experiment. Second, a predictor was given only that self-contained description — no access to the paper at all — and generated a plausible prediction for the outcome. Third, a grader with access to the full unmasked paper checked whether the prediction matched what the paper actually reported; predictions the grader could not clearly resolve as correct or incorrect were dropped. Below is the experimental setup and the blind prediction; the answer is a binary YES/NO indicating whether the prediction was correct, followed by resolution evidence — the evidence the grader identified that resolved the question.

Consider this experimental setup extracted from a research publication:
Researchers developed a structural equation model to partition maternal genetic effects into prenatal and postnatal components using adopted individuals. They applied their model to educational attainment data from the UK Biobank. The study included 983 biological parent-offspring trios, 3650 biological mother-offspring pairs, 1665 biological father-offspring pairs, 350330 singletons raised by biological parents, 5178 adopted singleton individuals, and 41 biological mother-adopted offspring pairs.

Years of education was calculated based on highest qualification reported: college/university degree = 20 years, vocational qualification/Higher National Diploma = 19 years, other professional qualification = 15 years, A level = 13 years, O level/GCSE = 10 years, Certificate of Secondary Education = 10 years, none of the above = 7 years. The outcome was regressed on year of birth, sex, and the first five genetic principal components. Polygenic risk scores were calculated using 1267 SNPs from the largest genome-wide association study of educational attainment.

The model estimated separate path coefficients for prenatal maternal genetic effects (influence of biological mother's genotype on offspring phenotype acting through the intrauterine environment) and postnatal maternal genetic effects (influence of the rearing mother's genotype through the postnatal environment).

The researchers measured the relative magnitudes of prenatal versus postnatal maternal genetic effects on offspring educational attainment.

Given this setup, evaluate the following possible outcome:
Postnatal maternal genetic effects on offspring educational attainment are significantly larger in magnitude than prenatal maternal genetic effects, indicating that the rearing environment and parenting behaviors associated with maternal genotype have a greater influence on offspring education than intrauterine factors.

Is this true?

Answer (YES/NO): NO